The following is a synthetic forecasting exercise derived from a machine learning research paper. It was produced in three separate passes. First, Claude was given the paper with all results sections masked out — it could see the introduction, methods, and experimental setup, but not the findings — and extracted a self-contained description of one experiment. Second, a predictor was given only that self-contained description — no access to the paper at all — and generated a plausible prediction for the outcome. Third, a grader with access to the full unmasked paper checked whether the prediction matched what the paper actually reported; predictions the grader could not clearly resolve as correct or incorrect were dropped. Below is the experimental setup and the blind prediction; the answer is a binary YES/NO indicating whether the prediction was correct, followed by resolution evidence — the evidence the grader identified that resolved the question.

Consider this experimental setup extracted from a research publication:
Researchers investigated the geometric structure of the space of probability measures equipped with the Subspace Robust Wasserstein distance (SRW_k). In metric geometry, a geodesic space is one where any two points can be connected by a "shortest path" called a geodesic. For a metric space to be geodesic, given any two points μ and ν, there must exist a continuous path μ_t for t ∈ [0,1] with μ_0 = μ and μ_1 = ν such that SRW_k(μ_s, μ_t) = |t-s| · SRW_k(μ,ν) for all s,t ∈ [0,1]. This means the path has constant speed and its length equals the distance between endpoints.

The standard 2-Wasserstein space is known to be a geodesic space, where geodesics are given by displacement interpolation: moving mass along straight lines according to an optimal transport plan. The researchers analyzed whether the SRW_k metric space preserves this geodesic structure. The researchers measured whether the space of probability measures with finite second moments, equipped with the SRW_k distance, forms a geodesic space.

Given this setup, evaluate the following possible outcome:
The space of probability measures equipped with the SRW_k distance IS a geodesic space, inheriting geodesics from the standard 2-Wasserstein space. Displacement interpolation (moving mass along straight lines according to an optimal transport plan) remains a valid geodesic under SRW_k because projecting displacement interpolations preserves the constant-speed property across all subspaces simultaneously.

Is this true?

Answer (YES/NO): NO